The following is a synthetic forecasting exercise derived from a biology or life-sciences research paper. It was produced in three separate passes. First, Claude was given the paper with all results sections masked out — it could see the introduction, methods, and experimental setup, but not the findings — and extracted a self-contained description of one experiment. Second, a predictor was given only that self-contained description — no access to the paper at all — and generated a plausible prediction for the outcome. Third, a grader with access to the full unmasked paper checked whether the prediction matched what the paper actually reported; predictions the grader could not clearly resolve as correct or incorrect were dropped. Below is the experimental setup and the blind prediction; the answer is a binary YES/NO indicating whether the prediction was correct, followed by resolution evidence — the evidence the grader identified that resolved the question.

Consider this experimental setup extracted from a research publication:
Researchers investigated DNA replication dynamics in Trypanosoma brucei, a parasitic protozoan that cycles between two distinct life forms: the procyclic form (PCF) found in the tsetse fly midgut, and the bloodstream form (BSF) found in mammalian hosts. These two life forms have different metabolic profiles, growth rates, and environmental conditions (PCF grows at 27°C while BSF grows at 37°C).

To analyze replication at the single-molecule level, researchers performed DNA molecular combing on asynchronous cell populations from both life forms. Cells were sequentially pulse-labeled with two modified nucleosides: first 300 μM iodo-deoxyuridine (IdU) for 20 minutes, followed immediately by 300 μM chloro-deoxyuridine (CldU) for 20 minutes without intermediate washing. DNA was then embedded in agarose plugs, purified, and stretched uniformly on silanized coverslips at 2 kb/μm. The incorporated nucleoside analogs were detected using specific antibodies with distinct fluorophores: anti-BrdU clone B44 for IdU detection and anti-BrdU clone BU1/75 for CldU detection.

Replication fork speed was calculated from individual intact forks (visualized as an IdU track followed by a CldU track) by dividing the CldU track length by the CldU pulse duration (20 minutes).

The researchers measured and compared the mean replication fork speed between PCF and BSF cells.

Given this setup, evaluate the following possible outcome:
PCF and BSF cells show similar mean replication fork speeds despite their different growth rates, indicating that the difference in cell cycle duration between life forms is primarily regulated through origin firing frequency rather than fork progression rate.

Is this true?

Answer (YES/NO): NO